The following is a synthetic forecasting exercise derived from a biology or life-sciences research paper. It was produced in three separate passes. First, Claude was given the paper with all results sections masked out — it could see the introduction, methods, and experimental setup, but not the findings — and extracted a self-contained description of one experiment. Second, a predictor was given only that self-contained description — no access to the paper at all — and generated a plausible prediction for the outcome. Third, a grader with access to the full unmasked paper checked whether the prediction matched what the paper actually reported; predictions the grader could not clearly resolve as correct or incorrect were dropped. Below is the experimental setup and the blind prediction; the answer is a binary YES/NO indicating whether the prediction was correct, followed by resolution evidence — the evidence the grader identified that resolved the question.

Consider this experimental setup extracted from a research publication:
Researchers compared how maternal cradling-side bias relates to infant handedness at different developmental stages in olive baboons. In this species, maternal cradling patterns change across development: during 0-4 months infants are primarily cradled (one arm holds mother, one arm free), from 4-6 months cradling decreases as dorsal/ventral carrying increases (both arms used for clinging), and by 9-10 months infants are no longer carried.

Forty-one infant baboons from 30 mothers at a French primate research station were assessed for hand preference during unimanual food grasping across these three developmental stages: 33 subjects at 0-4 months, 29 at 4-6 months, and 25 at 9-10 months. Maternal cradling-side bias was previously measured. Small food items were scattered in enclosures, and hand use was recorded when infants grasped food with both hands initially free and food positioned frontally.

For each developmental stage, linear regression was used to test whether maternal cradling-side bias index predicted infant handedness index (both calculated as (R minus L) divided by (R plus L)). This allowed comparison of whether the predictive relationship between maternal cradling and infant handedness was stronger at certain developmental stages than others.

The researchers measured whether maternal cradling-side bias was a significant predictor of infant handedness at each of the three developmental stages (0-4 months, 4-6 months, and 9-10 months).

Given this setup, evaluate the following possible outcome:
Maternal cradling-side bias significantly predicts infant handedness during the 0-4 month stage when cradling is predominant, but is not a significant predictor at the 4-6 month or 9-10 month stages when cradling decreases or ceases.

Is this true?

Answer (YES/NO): NO